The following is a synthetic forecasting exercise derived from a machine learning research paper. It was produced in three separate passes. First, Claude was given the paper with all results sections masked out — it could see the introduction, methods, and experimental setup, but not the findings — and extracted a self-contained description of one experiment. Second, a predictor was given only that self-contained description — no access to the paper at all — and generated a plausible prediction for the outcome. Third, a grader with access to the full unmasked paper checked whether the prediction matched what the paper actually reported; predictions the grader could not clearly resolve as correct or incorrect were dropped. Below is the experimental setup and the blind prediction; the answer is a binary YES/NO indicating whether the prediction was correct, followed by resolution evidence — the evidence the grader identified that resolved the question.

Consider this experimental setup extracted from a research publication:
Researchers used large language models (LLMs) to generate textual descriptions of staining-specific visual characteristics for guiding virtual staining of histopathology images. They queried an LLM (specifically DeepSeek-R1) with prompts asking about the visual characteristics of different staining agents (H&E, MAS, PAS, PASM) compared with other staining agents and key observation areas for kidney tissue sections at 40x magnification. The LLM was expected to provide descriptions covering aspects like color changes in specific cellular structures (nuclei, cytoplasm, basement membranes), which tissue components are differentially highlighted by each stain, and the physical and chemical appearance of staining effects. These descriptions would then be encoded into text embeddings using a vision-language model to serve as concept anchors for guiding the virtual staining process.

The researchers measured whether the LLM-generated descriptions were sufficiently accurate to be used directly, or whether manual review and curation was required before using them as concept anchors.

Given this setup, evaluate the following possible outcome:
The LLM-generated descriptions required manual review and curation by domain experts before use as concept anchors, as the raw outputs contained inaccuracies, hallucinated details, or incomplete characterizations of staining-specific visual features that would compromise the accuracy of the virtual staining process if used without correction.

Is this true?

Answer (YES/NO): YES